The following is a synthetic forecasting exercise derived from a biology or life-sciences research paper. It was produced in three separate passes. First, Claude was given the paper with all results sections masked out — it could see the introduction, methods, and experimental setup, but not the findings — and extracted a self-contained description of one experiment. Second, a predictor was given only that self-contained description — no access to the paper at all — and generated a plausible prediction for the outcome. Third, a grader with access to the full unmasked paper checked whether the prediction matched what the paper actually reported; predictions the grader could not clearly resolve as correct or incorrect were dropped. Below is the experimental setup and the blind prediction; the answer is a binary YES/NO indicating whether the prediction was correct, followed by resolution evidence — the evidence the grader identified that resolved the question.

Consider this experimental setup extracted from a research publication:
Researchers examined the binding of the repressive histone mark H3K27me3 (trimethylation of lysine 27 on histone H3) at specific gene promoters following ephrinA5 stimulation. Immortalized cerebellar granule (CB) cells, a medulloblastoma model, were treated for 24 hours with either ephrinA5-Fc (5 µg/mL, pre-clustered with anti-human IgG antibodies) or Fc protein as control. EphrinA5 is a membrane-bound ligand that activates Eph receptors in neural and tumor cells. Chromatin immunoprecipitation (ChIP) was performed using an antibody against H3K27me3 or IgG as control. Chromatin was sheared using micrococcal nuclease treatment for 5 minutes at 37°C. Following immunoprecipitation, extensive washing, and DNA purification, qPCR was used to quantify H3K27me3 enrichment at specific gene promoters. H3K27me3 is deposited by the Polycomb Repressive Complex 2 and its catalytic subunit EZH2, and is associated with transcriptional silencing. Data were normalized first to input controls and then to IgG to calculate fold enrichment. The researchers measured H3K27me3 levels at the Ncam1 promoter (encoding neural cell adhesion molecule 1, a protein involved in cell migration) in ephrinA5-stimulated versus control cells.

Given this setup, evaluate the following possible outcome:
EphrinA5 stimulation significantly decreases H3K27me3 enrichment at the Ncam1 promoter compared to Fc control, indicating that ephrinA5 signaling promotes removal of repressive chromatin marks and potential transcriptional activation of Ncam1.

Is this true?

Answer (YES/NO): NO